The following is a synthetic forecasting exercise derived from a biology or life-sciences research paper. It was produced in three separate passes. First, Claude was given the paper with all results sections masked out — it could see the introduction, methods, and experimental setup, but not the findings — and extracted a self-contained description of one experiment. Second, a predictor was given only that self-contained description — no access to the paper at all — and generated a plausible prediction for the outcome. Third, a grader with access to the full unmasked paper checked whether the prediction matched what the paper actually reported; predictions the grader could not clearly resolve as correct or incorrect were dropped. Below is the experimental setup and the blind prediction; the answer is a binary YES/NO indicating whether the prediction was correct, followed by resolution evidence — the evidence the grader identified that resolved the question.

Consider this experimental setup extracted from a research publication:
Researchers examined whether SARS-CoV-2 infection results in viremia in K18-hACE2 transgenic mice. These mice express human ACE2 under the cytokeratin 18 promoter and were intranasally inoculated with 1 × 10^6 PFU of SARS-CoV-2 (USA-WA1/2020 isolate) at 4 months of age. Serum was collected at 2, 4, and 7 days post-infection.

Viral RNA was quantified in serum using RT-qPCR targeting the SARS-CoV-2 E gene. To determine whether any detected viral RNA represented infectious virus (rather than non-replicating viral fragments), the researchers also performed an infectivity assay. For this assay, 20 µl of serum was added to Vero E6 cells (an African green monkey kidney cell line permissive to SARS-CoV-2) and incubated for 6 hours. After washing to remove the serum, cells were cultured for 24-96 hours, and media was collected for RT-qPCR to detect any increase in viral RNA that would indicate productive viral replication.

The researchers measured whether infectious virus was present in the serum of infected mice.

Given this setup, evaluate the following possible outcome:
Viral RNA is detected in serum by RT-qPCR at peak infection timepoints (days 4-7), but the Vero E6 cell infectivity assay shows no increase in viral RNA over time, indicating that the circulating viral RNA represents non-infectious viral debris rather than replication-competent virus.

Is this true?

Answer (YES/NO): YES